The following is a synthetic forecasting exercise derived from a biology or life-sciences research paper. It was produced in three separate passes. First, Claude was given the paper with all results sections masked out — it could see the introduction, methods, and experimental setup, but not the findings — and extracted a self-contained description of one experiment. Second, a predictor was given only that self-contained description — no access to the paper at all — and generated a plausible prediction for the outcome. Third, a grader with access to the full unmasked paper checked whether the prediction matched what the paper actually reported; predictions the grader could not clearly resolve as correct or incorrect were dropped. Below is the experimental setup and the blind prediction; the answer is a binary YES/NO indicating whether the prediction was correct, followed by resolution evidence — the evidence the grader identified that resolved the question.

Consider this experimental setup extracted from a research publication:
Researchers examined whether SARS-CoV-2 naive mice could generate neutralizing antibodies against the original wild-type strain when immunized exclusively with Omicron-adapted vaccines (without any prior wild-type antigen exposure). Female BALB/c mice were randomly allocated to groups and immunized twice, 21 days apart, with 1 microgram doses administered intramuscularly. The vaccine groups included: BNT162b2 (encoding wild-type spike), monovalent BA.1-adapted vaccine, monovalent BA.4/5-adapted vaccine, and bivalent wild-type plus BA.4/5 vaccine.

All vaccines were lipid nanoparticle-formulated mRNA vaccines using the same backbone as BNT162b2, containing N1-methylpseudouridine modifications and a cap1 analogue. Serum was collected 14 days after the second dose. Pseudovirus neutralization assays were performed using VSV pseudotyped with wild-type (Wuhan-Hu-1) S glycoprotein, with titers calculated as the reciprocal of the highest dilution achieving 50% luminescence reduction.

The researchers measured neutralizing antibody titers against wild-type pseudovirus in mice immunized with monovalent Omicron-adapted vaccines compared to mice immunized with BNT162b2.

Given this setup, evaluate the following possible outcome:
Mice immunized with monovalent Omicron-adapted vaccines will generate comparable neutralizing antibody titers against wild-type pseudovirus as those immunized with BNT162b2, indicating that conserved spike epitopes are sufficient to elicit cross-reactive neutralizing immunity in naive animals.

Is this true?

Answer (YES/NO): NO